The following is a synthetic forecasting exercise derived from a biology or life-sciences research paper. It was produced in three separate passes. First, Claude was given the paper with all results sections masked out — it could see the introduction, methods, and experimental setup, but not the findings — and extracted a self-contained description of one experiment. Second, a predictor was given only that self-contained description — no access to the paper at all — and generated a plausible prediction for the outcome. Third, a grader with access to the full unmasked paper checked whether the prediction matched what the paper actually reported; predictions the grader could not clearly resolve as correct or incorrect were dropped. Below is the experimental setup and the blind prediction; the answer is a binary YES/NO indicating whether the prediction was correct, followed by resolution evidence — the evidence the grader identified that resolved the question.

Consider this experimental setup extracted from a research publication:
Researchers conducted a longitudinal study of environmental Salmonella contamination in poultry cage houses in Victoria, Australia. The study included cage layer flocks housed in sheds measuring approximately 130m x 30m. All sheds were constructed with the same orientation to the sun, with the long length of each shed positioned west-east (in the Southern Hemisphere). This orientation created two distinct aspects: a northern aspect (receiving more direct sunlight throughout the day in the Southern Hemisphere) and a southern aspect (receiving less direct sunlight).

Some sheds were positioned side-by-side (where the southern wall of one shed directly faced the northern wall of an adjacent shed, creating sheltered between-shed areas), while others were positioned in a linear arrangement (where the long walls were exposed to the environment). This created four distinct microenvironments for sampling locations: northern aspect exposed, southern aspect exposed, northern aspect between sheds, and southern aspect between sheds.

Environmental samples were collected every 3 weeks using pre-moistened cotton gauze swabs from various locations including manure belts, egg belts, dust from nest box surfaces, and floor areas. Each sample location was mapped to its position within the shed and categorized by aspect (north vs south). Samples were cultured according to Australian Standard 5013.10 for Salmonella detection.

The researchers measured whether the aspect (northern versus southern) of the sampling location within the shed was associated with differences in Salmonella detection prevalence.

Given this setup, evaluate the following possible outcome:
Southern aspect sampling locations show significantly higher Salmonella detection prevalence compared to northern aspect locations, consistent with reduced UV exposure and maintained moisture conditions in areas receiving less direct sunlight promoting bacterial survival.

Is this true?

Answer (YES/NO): NO